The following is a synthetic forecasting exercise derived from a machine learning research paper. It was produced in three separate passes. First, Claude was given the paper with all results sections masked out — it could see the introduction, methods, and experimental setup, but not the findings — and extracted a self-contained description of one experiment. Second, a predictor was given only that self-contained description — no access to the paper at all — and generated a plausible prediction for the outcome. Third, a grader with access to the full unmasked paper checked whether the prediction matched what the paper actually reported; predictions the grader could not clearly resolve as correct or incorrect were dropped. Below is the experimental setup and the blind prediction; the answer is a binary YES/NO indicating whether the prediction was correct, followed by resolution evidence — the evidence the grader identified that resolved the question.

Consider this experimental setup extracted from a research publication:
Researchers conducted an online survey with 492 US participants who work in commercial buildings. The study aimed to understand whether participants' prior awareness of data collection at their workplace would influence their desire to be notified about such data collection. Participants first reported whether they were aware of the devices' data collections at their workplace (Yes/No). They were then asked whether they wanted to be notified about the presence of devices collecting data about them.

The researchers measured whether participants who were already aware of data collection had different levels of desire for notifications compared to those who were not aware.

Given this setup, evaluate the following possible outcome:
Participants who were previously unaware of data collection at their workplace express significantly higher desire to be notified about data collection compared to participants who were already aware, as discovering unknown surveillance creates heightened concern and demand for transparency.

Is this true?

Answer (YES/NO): NO